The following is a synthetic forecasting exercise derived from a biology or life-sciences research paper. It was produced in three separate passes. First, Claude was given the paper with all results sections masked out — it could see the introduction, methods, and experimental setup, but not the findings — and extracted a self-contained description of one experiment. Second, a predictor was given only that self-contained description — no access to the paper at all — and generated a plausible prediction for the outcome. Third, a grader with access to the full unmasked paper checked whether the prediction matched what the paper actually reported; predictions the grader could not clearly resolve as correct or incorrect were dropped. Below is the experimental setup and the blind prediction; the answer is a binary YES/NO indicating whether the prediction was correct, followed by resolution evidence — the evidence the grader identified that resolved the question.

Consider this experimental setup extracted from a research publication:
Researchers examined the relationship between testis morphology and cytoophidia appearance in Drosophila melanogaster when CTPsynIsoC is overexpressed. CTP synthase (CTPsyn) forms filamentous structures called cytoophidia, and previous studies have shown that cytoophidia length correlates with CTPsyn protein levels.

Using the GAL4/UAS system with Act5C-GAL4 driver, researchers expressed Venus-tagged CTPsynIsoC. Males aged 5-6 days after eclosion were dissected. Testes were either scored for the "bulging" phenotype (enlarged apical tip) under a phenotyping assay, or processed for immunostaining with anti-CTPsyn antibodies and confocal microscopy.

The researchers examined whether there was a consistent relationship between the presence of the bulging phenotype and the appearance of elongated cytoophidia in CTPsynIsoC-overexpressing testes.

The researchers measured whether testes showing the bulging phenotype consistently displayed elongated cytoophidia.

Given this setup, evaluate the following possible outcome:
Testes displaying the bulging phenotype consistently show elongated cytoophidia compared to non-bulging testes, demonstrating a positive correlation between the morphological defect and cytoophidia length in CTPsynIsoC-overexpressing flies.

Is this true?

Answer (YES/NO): YES